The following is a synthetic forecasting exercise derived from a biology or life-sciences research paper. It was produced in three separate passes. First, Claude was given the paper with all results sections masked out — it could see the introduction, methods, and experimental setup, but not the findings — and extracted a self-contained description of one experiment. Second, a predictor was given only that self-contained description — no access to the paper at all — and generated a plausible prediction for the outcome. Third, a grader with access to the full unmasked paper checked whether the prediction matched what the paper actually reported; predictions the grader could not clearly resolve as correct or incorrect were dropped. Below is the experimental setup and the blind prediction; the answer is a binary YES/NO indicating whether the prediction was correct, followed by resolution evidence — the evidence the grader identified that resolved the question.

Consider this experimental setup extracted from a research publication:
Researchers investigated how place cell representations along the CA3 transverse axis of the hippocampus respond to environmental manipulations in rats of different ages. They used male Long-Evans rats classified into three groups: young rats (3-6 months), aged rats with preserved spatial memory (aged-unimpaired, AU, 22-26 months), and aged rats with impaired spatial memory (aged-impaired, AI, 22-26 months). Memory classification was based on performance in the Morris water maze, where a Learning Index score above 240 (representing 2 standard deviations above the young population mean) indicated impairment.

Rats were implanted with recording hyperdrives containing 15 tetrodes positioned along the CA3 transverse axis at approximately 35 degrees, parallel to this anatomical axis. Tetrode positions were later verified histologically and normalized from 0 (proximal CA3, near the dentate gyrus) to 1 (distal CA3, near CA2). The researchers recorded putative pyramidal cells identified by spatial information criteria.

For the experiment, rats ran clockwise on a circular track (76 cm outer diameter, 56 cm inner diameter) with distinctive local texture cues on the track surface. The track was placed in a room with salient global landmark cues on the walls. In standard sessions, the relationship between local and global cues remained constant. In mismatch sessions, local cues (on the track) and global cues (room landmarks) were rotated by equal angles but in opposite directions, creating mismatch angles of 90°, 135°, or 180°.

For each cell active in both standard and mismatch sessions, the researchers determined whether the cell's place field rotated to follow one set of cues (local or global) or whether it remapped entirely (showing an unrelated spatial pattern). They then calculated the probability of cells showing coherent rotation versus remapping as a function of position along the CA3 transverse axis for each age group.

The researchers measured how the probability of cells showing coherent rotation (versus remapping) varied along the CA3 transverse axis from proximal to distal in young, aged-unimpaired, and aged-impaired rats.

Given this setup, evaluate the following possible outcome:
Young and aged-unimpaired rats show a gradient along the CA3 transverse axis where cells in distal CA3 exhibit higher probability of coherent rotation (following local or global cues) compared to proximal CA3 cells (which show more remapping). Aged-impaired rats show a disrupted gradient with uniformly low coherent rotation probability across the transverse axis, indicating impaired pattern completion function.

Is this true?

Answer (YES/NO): NO